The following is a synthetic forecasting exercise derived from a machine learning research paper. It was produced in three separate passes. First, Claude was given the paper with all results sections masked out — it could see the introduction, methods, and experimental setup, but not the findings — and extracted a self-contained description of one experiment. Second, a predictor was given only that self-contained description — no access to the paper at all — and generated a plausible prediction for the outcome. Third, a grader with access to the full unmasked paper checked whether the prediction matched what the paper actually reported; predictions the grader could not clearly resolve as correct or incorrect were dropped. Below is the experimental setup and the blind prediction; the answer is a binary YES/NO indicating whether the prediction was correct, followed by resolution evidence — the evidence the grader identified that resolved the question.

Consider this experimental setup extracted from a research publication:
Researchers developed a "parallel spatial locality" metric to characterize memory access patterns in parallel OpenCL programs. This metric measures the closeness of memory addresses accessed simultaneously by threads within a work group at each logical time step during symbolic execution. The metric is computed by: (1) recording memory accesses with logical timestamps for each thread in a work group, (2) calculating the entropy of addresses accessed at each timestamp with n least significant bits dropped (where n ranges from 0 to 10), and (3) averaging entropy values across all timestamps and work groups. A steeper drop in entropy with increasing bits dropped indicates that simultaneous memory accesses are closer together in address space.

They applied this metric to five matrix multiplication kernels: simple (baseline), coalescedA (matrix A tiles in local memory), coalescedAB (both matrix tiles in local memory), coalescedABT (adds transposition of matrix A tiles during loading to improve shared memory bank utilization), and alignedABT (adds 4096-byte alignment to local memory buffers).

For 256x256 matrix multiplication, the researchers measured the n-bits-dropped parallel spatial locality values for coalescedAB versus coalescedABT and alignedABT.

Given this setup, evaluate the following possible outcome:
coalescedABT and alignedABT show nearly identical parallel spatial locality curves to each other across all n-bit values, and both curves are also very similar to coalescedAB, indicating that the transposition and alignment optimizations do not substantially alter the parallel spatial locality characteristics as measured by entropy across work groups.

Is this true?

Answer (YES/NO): NO